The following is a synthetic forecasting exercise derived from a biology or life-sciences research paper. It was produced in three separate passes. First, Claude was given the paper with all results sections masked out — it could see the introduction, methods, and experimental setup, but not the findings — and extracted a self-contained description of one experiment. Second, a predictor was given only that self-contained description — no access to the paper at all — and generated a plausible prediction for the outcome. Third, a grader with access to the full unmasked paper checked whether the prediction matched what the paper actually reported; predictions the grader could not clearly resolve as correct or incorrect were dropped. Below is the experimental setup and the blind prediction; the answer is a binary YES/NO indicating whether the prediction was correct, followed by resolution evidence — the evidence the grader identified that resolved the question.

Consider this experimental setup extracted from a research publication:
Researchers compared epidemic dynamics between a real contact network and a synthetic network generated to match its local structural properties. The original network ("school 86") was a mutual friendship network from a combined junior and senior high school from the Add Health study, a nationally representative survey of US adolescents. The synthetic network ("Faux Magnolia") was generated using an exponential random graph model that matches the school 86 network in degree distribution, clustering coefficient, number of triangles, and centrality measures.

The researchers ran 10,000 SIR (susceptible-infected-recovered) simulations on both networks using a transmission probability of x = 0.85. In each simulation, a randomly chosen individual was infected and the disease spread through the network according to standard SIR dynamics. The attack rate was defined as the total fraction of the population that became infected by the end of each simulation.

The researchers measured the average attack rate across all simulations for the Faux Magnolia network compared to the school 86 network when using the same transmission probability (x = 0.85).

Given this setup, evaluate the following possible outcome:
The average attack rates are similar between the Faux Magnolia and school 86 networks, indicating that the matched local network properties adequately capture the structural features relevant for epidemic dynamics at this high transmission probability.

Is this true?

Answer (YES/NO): NO